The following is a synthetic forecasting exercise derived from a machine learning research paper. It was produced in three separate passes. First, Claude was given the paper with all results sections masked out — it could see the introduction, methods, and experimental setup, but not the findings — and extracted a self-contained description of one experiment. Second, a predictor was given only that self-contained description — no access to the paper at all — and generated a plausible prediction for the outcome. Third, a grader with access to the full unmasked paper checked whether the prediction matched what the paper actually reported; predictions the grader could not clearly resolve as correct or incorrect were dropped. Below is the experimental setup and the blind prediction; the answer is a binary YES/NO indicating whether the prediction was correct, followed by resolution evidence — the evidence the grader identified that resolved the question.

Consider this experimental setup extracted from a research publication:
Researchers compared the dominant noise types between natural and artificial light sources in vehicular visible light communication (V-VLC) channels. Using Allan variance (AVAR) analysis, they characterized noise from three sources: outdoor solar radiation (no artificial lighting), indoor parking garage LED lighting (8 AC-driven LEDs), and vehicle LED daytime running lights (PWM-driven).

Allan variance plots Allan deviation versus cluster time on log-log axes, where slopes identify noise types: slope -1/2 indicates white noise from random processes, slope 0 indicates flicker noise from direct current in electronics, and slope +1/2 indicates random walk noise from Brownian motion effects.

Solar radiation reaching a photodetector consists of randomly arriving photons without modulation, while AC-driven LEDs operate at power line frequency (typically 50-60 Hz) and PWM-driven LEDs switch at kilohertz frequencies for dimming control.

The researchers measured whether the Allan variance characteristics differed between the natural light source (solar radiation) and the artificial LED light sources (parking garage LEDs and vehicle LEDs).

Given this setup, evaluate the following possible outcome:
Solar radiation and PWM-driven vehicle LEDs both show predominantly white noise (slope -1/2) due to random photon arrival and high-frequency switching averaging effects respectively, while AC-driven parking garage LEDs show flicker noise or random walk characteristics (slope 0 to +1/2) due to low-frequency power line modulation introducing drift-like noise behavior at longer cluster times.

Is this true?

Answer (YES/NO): NO